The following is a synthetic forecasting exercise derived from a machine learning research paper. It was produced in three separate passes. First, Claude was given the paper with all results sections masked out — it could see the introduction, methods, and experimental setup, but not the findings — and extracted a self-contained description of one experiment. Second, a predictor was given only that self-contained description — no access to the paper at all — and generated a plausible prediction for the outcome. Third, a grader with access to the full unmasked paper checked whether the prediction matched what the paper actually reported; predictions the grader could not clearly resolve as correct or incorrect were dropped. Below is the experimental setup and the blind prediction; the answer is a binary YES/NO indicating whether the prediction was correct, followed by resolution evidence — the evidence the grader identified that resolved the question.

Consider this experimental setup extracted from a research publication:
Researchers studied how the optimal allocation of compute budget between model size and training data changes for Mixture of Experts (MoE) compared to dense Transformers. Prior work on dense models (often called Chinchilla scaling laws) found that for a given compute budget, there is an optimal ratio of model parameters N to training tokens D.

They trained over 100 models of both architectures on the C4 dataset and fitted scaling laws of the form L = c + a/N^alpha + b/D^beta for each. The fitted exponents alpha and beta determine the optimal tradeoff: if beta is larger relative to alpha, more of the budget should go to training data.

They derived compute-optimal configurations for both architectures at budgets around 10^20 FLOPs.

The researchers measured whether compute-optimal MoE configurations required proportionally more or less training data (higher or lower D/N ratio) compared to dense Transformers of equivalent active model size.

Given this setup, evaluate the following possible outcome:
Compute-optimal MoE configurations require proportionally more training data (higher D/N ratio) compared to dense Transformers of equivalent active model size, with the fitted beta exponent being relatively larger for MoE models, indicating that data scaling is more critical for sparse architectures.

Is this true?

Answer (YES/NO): YES